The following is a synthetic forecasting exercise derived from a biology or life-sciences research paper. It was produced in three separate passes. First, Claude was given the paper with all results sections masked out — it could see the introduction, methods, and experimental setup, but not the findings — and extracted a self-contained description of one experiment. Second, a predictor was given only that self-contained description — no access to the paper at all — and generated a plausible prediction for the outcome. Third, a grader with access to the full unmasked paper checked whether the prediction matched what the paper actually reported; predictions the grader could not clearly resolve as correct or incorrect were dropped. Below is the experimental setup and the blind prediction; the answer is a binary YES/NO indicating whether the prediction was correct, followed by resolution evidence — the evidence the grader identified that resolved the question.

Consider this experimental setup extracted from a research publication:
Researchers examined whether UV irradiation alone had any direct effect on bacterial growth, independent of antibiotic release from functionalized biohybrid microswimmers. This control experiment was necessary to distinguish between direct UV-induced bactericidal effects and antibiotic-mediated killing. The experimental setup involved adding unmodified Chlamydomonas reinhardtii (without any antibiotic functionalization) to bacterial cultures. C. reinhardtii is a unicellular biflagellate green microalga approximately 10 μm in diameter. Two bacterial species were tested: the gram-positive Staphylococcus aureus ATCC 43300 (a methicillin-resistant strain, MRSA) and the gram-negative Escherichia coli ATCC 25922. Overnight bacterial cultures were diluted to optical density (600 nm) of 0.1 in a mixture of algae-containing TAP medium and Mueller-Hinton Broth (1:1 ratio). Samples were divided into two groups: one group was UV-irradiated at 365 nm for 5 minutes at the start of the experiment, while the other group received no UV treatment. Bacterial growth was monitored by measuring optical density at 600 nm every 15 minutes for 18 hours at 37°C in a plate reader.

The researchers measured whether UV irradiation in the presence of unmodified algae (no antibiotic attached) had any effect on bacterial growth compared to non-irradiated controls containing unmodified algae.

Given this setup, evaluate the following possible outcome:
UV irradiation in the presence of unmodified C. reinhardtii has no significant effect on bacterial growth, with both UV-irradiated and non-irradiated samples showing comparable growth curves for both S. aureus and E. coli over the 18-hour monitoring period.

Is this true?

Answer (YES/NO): YES